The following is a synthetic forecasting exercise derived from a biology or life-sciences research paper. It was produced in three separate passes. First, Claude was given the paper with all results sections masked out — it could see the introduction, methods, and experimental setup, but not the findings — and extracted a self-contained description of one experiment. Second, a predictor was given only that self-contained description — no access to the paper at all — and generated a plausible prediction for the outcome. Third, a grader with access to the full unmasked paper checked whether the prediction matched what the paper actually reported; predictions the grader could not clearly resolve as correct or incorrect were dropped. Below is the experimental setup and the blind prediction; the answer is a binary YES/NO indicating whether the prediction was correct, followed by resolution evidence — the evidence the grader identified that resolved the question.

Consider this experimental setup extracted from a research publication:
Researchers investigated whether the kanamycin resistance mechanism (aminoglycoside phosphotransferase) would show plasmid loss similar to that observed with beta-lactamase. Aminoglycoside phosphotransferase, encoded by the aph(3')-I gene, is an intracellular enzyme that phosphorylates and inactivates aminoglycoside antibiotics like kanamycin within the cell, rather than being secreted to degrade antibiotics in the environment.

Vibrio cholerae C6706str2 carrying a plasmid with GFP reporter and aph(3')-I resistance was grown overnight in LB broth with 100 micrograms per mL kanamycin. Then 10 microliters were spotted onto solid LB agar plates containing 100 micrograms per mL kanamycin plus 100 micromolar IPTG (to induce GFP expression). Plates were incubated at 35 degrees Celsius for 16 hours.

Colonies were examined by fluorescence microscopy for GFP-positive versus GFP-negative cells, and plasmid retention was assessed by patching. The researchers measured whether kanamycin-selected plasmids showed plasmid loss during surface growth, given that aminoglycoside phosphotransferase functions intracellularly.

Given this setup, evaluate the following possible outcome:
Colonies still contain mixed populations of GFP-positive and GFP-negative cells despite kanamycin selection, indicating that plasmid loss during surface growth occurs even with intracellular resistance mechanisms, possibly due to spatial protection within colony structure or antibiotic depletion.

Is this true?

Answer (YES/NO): YES